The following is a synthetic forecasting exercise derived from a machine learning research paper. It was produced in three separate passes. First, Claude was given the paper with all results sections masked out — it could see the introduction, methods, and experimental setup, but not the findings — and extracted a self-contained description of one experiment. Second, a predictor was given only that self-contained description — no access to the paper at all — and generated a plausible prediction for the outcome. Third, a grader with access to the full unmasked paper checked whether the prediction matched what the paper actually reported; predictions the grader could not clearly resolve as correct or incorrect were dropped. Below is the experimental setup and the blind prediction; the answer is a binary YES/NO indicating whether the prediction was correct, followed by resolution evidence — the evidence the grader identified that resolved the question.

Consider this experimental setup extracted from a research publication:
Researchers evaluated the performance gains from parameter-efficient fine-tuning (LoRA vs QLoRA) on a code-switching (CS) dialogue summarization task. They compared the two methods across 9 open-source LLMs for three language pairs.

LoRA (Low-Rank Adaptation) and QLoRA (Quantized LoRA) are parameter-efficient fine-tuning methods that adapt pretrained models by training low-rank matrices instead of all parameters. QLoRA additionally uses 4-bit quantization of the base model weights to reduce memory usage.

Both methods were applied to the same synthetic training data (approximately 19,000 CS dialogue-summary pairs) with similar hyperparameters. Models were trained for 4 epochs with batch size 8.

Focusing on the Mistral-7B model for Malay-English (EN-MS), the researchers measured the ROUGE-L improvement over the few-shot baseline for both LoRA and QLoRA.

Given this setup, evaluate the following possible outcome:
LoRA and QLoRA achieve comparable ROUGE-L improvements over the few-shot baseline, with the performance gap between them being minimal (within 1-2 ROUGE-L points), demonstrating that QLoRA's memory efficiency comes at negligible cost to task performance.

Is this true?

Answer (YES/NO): NO